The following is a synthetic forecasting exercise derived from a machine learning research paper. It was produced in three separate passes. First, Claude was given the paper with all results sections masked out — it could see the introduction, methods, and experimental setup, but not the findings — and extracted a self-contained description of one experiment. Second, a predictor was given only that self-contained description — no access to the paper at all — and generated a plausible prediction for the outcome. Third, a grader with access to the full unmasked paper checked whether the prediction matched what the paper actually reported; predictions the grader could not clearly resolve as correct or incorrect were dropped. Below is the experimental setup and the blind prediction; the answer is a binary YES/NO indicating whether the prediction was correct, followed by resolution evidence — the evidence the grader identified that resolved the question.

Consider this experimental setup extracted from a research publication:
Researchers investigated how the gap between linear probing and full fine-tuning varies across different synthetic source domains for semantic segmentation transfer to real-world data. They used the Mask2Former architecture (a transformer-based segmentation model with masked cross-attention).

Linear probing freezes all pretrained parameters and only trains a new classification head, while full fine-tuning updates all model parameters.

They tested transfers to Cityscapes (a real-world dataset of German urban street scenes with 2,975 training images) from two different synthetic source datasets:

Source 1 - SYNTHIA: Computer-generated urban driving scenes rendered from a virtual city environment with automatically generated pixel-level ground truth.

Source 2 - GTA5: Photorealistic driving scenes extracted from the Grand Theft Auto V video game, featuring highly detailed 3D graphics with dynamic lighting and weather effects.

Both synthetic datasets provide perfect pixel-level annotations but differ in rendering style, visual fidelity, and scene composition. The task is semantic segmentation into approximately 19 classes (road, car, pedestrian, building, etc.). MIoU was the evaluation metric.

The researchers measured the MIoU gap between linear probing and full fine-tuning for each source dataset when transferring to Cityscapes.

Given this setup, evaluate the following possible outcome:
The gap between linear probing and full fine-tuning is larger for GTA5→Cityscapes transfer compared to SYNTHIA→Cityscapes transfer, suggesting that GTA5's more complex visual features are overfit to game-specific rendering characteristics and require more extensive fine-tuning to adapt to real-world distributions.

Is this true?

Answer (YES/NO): NO